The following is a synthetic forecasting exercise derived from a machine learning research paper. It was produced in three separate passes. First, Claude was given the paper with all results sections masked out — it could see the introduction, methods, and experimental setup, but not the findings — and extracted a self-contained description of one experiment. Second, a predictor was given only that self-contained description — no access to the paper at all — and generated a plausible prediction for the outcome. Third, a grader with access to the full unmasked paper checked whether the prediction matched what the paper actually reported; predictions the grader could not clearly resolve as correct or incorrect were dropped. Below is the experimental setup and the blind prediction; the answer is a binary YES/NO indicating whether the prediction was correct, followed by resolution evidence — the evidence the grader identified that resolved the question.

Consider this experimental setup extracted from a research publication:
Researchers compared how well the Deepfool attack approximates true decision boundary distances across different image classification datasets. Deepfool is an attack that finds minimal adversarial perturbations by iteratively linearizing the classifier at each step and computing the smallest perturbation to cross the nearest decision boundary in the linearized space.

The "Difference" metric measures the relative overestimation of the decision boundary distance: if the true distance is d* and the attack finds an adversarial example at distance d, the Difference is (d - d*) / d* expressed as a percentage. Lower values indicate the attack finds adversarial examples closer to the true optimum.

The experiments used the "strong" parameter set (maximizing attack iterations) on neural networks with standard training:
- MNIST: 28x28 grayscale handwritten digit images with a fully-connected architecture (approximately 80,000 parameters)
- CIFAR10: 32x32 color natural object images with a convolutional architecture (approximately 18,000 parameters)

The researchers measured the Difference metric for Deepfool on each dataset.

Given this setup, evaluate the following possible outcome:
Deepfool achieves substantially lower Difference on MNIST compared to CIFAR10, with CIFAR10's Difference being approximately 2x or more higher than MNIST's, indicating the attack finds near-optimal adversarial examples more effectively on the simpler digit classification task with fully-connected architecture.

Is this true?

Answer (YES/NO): NO